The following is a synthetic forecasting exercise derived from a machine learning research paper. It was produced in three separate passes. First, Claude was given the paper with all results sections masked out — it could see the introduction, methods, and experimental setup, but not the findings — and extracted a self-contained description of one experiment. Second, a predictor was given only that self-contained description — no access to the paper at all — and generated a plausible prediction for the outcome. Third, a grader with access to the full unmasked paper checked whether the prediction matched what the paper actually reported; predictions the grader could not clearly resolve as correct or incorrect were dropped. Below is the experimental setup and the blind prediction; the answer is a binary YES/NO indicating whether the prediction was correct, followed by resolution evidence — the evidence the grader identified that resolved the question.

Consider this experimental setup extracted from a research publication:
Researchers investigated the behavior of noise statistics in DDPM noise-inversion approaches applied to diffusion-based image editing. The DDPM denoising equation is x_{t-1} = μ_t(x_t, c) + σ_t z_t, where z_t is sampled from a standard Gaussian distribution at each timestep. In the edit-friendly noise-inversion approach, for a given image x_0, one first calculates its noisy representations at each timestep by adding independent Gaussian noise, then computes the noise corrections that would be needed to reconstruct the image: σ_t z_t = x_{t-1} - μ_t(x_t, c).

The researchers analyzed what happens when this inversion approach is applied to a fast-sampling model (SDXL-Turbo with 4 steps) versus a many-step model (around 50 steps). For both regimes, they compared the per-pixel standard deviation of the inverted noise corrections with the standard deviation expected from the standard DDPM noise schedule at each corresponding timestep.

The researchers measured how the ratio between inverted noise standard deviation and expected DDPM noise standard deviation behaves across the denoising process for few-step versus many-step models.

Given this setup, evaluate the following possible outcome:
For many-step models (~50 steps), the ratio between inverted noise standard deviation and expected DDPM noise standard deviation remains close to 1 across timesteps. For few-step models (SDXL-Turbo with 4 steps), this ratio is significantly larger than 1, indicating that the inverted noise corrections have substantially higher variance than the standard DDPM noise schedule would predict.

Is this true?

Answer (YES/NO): NO